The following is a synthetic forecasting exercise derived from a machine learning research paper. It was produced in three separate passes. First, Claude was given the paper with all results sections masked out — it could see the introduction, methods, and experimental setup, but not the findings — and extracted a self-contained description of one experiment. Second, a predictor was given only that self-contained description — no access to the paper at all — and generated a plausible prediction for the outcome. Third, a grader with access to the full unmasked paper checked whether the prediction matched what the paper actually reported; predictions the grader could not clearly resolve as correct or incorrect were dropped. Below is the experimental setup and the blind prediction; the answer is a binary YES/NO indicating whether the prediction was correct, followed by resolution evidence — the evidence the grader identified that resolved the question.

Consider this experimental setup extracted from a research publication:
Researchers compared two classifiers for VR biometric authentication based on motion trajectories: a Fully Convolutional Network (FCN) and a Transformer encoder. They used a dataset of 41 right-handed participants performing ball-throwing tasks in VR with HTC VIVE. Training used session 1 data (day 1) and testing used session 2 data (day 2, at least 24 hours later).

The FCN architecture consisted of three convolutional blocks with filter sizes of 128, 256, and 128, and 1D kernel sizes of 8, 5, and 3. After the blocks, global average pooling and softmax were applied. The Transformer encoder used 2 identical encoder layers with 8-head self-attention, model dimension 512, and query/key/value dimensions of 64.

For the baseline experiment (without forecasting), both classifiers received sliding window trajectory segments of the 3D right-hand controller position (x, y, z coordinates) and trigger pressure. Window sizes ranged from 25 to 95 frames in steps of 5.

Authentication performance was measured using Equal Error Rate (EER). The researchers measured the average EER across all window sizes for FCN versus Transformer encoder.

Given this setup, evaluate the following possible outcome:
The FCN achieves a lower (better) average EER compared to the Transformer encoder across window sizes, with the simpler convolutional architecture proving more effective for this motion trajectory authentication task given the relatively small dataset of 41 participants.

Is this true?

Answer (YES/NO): NO